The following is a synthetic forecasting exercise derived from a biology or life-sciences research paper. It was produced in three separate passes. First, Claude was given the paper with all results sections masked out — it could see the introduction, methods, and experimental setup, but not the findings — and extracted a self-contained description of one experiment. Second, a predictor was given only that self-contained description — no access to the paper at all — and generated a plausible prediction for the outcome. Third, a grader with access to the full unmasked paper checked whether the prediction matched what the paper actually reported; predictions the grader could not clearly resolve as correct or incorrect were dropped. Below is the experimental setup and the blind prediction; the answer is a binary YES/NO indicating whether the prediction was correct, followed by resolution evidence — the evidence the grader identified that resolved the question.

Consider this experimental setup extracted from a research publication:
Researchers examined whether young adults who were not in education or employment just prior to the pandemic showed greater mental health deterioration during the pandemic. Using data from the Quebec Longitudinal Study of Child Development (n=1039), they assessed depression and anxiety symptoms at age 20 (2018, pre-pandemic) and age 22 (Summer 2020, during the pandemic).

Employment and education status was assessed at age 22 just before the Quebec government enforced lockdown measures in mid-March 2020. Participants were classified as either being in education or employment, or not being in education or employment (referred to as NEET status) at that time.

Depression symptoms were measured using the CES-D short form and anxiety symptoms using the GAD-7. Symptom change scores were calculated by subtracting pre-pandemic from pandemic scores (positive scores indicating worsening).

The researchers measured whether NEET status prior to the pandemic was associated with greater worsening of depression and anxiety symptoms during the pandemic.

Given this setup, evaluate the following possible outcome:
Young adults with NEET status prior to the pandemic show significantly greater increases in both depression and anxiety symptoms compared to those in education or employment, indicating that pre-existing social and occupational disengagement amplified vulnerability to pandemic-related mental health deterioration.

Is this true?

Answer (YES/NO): NO